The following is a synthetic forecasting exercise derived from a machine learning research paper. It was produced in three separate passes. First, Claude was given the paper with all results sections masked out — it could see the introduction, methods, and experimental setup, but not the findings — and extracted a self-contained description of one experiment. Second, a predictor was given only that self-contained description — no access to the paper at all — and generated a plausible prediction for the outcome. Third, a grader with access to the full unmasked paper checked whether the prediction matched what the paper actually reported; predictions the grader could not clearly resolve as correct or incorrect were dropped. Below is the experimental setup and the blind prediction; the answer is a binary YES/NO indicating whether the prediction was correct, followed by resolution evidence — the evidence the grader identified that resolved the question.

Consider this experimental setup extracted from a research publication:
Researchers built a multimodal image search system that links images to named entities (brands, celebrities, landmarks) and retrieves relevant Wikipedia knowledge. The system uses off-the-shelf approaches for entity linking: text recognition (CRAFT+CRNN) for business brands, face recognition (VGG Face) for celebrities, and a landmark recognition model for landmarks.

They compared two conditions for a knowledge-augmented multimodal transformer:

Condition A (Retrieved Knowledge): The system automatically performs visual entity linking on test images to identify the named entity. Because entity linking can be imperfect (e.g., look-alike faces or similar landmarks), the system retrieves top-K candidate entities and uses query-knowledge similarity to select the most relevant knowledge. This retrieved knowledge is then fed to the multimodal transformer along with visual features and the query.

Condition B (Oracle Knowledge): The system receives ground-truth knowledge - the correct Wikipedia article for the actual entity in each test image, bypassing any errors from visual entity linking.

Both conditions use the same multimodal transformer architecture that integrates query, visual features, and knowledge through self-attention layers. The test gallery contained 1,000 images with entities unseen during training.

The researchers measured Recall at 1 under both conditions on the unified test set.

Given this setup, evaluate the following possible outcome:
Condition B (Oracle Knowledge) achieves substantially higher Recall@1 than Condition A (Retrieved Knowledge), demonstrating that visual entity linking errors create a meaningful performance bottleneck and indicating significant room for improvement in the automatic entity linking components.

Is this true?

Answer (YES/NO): YES